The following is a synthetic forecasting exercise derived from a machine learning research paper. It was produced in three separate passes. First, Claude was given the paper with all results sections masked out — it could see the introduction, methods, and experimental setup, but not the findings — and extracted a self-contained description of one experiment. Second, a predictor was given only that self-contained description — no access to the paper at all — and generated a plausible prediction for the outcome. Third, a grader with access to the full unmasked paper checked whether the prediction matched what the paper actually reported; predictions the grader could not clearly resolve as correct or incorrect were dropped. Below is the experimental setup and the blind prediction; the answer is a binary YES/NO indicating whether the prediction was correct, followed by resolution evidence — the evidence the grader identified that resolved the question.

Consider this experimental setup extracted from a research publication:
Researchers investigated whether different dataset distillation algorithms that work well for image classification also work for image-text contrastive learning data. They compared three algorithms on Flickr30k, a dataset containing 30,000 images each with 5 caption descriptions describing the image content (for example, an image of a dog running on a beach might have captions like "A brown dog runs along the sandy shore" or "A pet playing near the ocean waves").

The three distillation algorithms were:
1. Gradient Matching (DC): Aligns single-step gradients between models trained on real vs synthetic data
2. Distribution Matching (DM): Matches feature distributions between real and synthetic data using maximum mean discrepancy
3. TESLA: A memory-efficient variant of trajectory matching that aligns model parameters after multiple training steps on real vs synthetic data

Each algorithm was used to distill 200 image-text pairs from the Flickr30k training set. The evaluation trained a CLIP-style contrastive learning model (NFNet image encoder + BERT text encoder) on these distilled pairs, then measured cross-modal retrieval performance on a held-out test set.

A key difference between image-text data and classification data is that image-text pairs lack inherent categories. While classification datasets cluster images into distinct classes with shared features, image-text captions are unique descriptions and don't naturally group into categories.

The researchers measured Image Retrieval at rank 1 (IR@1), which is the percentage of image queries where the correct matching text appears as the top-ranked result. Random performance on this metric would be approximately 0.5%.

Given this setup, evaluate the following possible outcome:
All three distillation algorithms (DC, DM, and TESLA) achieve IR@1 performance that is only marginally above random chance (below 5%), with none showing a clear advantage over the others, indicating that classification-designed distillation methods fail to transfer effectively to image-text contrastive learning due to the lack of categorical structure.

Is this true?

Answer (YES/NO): NO